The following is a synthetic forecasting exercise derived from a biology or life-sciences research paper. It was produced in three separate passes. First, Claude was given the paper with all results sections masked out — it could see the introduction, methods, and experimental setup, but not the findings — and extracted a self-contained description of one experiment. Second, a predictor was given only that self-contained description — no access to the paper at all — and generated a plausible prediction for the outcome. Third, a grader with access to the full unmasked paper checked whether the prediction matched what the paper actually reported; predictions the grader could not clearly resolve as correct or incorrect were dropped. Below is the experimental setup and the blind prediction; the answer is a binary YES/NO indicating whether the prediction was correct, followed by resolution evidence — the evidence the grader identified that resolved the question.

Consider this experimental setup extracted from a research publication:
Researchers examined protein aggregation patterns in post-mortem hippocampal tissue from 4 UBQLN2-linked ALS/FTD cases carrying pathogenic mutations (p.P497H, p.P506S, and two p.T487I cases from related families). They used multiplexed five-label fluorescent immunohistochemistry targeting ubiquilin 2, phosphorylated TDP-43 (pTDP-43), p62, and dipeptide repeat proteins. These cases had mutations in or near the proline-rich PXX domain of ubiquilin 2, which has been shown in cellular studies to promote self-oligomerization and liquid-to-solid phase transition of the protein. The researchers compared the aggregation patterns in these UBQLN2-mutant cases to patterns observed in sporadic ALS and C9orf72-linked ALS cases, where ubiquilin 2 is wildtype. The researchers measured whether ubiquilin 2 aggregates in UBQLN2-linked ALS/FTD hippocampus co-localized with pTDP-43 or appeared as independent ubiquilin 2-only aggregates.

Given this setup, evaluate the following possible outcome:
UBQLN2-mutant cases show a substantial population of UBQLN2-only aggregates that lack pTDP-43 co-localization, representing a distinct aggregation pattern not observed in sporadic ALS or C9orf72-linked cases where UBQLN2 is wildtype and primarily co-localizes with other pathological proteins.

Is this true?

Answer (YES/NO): NO